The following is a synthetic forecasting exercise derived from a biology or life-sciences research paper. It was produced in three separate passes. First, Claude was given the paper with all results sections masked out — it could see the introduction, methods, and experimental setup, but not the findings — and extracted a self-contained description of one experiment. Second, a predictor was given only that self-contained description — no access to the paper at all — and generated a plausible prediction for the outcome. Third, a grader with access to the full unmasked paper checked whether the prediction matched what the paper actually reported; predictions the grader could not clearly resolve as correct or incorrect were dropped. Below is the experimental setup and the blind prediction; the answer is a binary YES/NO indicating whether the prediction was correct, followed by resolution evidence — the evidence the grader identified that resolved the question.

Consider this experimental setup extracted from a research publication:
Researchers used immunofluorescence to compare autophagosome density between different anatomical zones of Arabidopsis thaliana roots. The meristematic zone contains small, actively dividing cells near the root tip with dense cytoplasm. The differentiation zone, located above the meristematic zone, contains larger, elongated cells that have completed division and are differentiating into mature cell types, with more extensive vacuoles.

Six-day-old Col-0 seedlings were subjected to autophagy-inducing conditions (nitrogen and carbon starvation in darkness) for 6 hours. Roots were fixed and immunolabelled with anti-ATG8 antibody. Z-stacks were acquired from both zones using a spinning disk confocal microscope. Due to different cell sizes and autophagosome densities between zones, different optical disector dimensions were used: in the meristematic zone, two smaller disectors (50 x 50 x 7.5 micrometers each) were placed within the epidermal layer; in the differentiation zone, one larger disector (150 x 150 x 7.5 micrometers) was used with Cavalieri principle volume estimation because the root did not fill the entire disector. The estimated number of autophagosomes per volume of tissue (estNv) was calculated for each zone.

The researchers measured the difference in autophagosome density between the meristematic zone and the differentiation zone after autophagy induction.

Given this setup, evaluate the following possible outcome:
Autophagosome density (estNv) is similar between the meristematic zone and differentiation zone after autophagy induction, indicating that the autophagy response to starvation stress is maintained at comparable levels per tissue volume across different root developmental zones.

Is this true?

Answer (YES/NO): NO